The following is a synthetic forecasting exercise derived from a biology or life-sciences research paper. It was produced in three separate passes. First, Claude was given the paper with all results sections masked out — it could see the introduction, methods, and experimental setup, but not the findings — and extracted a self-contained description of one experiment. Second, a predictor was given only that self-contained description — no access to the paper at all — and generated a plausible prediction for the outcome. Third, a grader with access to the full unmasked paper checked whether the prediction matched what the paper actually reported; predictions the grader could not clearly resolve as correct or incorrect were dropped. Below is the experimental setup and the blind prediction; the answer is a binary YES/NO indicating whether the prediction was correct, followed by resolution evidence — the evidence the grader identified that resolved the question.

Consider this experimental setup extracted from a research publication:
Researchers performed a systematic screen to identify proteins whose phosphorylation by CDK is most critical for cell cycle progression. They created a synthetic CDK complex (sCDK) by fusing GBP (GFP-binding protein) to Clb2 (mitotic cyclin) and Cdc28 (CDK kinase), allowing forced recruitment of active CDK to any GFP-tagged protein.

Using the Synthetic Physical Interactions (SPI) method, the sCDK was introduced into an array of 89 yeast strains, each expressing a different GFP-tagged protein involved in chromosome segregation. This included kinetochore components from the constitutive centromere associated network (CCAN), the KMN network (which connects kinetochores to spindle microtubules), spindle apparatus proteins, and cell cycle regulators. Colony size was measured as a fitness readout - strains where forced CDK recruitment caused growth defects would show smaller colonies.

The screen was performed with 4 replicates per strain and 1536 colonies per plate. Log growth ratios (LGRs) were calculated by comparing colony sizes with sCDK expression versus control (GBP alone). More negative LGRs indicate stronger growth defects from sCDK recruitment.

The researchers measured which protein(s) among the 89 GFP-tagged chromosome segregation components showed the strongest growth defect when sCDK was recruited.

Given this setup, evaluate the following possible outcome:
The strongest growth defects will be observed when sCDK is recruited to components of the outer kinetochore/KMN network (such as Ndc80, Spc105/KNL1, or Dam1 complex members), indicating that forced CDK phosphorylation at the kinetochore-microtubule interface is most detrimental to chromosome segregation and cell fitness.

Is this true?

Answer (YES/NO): NO